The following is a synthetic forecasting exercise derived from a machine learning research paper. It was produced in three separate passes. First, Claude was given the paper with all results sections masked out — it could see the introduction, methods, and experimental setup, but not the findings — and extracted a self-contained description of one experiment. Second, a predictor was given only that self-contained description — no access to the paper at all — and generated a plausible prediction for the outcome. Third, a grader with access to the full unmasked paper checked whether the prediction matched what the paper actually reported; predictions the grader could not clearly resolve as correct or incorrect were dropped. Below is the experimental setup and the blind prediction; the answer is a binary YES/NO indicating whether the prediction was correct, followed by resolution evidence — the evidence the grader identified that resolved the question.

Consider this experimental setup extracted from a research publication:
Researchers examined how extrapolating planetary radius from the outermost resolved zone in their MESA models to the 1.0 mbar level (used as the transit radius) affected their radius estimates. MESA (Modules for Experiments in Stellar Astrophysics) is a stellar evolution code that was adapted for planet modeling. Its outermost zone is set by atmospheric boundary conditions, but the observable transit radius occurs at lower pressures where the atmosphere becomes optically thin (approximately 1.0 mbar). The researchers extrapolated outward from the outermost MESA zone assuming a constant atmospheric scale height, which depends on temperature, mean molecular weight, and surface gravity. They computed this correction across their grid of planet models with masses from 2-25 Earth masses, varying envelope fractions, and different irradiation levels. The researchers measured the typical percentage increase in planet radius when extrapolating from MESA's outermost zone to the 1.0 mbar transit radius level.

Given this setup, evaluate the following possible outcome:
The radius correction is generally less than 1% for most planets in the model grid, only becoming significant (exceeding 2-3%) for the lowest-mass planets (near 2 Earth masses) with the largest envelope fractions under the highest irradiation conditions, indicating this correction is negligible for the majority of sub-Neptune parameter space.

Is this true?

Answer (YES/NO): NO